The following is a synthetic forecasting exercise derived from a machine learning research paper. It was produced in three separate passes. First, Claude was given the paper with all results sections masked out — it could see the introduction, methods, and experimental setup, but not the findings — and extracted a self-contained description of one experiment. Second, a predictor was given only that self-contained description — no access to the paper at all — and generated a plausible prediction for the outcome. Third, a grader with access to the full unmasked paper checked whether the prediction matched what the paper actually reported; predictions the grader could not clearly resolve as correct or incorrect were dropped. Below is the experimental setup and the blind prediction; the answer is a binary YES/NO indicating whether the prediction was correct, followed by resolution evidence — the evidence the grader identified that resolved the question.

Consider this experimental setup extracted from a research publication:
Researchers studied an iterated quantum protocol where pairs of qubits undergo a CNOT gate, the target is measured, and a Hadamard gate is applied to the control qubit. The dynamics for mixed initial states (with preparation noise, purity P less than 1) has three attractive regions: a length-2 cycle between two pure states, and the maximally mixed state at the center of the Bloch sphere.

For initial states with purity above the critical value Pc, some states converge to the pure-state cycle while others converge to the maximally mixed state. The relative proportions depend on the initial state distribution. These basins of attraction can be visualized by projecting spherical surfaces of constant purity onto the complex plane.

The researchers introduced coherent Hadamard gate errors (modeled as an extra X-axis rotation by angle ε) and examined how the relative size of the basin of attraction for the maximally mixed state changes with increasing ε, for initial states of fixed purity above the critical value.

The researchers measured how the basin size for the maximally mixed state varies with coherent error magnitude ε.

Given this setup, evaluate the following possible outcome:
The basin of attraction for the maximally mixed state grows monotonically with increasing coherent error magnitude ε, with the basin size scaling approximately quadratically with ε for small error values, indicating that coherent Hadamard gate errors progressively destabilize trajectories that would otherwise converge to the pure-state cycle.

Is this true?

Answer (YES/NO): NO